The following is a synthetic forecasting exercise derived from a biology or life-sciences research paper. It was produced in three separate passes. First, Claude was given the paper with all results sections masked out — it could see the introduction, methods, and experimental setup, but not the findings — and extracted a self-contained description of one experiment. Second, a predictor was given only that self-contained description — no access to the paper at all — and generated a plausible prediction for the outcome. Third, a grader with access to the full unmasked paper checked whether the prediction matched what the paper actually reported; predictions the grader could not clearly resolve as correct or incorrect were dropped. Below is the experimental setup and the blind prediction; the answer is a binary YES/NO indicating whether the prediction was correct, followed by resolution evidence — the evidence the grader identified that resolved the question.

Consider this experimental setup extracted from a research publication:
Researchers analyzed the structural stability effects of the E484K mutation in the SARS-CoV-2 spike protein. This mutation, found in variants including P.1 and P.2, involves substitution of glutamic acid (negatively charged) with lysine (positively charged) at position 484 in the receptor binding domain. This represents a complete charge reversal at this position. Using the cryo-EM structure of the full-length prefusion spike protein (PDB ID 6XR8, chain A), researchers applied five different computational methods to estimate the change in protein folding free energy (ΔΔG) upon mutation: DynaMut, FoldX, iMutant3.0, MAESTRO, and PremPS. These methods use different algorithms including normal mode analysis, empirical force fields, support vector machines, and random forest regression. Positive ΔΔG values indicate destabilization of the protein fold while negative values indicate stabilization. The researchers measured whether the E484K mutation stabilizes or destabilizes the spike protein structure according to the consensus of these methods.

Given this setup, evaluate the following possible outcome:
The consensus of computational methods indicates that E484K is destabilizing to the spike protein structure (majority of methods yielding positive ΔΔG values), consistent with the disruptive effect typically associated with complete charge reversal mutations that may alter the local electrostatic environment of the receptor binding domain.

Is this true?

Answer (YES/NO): NO